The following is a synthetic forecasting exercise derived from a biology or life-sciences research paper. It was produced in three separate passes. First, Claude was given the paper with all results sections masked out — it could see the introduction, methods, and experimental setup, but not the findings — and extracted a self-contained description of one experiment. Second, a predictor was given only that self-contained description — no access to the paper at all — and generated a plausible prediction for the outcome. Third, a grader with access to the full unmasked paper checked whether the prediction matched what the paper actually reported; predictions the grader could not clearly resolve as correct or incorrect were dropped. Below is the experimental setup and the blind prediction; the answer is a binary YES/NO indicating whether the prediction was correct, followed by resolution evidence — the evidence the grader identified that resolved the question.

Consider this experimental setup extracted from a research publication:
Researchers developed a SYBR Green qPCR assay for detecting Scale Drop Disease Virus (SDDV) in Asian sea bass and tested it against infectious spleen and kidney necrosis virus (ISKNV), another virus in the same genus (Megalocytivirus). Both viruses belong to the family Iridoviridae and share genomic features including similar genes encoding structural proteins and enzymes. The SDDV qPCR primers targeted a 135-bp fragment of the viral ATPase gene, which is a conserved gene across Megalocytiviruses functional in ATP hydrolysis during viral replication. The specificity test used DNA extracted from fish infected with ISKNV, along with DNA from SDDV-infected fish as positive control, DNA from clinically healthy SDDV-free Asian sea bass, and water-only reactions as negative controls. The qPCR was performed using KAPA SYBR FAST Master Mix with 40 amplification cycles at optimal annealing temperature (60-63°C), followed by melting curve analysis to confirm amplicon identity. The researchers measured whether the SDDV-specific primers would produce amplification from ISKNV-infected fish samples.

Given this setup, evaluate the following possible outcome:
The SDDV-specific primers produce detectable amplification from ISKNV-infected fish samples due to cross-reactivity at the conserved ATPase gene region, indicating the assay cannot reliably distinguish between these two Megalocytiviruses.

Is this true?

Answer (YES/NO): NO